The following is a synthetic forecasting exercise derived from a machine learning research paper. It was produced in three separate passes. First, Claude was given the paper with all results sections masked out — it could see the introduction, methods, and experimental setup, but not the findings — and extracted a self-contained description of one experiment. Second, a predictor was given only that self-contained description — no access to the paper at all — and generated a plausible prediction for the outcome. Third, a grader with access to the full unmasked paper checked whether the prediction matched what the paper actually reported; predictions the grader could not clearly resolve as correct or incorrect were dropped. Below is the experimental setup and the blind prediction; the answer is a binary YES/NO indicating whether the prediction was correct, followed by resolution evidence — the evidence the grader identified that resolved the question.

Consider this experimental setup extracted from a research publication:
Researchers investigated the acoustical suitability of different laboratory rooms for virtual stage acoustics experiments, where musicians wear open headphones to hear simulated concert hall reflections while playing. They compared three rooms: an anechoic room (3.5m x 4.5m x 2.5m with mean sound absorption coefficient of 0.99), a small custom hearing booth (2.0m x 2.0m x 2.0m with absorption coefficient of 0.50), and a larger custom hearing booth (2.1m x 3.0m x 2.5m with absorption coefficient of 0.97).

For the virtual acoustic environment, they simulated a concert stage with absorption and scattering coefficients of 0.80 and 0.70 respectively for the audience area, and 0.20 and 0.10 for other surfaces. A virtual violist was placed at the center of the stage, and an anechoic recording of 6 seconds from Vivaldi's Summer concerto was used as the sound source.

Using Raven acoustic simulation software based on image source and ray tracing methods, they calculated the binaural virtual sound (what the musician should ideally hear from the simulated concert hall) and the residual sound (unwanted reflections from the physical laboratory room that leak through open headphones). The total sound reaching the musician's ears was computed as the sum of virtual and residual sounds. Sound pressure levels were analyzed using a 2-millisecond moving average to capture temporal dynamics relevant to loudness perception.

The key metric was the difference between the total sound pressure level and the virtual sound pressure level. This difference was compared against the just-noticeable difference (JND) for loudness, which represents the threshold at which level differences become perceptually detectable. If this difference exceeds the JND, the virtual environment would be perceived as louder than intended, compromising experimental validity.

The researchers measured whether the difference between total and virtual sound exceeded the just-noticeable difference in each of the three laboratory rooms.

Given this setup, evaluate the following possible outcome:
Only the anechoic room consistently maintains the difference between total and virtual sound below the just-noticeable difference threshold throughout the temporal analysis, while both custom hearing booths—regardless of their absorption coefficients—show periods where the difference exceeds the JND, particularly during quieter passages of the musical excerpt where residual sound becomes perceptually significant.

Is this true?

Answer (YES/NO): NO